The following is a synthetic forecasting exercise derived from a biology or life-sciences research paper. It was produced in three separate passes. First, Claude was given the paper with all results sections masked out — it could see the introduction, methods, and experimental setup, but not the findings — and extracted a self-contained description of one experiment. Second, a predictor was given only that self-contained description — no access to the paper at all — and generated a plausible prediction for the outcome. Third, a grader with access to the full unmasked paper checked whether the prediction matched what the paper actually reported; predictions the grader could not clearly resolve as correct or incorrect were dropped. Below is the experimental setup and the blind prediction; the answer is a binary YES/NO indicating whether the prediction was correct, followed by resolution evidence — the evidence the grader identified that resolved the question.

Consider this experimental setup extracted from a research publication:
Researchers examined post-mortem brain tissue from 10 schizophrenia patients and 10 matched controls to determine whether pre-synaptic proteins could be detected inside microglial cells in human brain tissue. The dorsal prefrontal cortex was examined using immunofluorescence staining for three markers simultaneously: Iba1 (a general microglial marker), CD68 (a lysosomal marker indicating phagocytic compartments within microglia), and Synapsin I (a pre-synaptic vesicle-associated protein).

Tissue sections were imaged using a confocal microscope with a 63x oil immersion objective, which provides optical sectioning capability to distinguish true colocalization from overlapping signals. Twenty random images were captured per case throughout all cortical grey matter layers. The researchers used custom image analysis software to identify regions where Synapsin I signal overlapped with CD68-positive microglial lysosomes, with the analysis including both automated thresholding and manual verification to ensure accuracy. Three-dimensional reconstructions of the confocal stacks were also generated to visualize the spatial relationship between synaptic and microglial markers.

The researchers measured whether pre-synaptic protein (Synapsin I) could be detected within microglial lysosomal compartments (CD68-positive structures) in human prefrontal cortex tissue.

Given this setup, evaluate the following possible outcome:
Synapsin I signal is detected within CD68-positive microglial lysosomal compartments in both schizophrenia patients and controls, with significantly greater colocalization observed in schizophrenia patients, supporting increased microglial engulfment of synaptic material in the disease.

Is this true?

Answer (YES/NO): NO